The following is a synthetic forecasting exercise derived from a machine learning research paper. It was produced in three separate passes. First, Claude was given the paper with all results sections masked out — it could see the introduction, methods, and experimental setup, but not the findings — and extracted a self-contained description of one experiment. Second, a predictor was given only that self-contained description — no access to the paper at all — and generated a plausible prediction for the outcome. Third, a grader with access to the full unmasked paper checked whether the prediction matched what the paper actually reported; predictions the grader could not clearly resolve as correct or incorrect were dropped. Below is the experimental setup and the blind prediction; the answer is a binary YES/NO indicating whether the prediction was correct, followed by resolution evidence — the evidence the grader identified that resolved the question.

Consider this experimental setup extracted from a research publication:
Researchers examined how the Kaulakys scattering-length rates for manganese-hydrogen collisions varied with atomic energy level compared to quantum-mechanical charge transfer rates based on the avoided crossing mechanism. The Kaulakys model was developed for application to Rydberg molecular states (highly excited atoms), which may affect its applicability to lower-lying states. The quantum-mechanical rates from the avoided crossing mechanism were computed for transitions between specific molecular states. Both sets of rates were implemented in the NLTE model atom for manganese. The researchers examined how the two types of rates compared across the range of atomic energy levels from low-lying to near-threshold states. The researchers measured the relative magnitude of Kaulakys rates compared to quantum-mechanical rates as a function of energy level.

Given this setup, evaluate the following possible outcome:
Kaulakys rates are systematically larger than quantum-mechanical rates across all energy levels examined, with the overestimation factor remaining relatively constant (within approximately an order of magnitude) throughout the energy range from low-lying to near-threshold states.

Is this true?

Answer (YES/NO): NO